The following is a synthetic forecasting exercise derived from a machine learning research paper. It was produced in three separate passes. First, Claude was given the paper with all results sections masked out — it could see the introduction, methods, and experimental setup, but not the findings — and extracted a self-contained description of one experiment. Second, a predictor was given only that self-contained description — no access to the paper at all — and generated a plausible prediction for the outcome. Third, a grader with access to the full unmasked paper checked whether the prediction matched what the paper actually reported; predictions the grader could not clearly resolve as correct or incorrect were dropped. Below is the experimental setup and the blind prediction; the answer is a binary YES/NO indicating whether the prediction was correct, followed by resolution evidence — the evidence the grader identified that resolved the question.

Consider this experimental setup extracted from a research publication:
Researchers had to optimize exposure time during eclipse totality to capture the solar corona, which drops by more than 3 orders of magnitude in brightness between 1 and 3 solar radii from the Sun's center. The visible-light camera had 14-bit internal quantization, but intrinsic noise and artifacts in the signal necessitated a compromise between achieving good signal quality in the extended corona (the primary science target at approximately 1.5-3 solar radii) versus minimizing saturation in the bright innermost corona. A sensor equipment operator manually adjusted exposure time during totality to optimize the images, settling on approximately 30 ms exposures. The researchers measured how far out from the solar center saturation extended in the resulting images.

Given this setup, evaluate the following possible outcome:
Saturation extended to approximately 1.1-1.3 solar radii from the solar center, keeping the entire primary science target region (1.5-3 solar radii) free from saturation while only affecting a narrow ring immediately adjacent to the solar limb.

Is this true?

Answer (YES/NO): YES